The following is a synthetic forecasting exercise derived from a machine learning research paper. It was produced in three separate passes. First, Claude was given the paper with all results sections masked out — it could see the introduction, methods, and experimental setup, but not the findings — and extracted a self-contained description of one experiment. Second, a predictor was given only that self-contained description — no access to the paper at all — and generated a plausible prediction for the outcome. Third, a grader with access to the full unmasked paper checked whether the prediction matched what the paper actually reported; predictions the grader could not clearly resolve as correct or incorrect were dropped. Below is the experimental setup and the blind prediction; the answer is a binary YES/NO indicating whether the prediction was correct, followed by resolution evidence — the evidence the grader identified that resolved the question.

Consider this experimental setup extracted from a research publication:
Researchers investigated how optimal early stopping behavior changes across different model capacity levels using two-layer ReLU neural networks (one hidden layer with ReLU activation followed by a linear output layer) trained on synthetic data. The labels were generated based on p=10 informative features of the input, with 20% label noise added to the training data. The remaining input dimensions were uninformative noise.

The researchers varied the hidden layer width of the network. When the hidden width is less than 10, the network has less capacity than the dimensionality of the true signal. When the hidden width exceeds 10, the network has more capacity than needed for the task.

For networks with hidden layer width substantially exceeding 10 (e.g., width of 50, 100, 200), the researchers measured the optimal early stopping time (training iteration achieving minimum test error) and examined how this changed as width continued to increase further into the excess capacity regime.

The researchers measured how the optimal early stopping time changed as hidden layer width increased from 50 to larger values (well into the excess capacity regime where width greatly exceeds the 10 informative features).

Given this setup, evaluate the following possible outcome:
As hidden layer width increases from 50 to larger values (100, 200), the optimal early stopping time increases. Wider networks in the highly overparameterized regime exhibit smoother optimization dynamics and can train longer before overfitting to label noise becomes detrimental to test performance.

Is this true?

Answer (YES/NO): NO